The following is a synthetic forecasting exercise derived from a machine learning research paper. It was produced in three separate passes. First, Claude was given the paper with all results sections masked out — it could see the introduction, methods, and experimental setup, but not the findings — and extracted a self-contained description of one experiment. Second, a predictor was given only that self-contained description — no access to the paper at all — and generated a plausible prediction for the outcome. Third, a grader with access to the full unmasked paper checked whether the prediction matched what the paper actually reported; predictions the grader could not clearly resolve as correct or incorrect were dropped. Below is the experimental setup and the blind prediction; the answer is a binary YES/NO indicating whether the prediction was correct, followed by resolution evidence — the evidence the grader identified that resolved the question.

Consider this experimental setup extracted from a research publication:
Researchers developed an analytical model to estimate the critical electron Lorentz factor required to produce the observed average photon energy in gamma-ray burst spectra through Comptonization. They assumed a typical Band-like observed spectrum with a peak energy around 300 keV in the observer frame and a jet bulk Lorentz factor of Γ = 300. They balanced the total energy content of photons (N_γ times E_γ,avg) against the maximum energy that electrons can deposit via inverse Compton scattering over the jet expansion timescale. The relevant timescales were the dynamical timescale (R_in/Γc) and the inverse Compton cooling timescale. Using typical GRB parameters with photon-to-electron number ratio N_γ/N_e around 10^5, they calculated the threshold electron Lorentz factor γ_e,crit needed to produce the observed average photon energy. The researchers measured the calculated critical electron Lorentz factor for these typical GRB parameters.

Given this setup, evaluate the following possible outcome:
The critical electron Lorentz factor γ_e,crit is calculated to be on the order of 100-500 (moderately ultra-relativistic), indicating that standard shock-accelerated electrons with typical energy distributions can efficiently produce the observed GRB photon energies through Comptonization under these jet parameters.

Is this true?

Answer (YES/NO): NO